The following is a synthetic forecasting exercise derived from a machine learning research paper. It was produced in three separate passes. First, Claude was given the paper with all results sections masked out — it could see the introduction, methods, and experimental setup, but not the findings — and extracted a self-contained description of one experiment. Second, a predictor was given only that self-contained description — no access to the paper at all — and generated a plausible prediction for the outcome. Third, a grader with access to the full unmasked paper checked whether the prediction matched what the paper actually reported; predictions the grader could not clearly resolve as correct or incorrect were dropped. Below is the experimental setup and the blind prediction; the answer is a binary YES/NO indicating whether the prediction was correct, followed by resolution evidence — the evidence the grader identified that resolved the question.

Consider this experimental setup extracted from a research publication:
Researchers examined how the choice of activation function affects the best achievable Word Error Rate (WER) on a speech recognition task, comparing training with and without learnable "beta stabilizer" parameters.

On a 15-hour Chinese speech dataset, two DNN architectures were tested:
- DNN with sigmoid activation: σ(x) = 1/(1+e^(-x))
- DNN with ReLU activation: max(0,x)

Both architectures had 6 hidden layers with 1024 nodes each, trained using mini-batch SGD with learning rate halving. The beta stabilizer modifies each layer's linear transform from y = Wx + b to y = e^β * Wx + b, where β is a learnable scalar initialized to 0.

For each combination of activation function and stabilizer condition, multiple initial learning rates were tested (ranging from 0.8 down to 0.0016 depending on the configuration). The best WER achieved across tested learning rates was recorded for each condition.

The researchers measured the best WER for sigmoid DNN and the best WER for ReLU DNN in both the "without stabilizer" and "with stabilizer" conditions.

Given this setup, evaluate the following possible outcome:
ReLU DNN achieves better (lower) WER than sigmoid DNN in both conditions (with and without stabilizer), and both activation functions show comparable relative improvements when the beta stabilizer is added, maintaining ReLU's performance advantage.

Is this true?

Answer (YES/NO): NO